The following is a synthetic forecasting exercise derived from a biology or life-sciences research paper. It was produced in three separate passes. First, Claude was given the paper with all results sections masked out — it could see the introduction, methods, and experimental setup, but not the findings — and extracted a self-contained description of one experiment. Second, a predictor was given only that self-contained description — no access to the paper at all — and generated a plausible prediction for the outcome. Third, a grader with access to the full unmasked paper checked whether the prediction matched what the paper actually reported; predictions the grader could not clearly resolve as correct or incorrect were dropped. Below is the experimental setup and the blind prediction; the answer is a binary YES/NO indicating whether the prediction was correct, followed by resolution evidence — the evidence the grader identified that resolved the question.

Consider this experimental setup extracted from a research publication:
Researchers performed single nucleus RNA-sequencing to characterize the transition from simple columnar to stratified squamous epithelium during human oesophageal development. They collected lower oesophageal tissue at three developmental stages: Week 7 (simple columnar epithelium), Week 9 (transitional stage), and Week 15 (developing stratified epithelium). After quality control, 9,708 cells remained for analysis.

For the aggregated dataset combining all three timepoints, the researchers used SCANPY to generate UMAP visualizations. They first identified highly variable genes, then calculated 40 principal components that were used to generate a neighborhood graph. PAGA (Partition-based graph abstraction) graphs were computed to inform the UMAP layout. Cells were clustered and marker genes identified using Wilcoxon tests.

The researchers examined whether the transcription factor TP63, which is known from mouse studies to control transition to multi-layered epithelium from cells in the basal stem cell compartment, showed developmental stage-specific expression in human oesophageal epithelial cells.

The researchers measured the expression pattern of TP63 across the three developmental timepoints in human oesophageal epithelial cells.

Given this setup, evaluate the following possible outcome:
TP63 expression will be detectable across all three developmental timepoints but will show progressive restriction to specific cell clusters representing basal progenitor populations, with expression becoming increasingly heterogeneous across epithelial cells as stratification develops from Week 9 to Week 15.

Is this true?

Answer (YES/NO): NO